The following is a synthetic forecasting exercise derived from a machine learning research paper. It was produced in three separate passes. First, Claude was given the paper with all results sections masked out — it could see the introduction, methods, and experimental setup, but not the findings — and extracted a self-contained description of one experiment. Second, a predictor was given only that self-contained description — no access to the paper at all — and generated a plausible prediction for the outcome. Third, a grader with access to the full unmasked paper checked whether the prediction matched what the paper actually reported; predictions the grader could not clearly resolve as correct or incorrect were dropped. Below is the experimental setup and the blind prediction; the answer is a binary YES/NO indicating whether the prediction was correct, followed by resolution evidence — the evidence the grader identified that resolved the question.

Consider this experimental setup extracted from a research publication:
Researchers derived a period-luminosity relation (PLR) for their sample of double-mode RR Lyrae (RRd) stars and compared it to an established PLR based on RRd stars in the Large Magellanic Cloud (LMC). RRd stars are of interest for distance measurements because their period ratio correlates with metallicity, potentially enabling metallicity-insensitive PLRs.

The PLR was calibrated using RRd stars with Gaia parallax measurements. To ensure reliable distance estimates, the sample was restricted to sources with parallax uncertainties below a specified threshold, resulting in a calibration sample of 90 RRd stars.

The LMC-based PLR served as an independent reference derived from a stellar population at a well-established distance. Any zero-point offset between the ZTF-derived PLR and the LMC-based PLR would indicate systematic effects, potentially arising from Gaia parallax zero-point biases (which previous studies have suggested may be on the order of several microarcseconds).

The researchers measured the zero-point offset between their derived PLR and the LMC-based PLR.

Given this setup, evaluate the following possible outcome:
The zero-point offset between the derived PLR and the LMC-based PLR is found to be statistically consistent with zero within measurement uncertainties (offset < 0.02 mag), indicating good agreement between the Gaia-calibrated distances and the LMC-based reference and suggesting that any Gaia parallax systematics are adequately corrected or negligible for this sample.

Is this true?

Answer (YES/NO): NO